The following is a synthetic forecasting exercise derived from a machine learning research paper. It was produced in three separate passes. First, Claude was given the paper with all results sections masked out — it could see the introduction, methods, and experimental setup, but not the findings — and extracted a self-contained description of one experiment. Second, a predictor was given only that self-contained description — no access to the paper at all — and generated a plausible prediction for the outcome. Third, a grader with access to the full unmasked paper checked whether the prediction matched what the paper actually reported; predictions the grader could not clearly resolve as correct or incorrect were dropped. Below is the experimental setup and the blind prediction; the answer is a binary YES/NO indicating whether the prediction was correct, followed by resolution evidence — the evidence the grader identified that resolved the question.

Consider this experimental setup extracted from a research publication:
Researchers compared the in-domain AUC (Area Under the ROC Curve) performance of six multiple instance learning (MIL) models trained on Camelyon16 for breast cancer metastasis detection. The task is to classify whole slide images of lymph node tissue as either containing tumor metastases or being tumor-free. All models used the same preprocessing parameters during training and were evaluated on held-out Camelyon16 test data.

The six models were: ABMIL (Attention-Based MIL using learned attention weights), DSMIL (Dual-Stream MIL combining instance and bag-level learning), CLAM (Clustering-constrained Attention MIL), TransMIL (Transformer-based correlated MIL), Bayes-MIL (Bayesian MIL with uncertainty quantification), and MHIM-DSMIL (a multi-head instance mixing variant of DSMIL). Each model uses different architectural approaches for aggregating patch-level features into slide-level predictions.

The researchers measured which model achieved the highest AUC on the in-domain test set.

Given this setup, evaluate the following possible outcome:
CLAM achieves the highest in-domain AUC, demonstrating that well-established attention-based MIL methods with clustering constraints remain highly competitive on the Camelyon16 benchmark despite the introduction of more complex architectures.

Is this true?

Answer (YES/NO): NO